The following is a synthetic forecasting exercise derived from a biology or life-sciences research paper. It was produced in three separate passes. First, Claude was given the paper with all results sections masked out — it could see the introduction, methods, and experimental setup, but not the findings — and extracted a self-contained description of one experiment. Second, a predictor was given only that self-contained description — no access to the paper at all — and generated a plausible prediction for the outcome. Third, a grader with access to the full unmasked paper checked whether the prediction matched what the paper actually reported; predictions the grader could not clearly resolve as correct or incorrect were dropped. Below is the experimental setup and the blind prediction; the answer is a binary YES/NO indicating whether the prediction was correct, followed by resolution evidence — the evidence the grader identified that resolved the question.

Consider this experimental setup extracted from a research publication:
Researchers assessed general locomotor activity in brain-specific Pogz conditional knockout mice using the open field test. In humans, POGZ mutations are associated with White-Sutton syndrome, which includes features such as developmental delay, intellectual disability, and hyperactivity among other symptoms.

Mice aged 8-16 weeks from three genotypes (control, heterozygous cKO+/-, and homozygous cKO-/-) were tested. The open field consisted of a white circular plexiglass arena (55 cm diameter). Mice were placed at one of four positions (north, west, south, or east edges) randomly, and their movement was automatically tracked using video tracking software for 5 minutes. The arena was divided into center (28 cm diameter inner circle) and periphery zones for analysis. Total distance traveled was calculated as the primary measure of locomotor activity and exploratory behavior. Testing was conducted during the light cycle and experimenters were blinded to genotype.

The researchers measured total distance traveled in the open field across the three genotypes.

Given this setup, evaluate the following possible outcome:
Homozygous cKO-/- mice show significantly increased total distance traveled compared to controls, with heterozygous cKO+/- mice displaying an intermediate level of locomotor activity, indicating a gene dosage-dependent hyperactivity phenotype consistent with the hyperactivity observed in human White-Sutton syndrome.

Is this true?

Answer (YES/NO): NO